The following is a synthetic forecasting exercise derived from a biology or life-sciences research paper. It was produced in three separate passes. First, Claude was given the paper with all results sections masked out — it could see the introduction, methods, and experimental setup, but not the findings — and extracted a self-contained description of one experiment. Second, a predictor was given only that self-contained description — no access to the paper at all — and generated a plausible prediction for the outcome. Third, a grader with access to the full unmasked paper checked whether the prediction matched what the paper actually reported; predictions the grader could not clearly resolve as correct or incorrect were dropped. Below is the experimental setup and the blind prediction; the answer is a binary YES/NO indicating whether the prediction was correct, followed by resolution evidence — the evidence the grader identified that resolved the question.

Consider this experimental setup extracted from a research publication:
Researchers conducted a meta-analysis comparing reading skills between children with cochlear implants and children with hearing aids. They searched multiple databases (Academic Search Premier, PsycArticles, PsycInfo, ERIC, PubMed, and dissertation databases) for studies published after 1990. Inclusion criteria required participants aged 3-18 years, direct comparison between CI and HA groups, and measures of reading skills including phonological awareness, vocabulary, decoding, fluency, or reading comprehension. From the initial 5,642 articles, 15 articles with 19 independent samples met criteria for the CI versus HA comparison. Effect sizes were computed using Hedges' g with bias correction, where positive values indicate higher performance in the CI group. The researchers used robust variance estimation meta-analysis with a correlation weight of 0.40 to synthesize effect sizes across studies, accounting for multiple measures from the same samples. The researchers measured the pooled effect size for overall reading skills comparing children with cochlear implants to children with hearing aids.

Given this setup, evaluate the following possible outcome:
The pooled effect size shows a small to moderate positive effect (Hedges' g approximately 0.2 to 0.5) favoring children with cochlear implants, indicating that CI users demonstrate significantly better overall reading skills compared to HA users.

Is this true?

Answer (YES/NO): NO